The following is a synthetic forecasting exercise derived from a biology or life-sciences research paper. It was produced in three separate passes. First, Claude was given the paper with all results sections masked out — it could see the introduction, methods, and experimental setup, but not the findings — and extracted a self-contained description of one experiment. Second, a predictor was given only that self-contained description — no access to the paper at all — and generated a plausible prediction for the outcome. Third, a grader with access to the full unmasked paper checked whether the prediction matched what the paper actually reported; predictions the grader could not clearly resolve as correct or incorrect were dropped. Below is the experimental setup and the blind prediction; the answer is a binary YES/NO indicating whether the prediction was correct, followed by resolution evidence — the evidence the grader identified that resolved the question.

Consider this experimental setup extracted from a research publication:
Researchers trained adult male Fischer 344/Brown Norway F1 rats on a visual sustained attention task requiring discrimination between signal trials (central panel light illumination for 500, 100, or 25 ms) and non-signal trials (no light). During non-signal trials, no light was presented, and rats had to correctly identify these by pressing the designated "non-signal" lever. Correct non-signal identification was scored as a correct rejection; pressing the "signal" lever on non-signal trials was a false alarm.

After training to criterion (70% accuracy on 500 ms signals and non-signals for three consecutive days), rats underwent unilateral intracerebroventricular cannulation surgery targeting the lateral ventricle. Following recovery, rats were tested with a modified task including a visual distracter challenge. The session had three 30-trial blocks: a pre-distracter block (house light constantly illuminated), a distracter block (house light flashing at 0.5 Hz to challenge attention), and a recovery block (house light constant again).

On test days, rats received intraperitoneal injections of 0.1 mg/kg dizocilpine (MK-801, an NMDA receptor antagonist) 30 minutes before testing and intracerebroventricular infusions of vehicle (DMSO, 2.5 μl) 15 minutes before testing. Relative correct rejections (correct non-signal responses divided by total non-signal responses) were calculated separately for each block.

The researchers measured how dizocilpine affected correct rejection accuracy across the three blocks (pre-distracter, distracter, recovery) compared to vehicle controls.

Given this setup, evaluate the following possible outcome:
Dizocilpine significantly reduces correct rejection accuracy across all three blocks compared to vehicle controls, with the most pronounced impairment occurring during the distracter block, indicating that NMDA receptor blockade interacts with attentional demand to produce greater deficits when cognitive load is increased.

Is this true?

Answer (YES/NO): NO